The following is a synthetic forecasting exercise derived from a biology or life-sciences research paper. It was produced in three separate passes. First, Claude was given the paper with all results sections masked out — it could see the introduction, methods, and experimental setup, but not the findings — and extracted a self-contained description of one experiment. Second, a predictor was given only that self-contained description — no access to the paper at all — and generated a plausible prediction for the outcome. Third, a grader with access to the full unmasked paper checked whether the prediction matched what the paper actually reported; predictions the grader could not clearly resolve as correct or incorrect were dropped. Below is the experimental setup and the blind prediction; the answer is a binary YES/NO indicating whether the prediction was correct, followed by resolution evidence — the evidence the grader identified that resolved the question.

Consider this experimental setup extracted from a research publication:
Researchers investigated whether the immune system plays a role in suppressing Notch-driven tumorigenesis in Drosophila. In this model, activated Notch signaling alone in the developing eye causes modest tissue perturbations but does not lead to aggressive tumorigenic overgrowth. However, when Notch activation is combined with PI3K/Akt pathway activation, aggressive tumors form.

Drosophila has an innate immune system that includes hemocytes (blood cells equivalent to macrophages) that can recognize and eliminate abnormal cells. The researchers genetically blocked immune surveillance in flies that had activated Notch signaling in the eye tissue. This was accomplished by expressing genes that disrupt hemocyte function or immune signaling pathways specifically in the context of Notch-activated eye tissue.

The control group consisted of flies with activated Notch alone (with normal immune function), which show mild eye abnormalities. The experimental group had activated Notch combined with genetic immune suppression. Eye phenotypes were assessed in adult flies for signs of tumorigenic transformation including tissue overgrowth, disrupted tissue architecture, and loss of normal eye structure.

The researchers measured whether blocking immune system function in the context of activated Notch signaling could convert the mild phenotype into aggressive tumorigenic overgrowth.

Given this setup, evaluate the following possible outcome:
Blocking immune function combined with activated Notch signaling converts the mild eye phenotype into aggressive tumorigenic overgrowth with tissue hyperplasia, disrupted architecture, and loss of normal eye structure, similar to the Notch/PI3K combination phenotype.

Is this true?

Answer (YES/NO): NO